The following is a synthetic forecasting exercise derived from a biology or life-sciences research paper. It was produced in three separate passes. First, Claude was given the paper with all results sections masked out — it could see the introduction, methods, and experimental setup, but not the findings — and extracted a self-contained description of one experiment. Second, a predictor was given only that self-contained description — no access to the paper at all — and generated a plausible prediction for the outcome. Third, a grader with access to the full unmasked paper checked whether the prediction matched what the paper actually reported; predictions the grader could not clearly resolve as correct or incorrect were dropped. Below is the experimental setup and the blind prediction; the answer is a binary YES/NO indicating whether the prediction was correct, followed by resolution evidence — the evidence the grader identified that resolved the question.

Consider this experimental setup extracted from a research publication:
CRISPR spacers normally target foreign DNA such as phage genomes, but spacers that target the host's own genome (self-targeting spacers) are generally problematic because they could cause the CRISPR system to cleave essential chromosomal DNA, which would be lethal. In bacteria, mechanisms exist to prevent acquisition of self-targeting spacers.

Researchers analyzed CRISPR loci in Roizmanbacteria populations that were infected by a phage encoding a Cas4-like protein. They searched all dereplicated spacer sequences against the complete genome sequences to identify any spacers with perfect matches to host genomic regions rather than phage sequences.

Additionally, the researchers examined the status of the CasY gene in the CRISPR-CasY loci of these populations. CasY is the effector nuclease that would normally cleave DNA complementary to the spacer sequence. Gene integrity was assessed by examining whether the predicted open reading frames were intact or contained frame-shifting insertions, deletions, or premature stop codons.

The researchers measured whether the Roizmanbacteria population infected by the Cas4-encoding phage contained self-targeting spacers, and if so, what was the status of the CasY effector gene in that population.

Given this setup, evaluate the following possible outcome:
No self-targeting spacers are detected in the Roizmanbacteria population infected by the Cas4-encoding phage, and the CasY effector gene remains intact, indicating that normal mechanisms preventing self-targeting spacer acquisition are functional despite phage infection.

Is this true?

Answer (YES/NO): NO